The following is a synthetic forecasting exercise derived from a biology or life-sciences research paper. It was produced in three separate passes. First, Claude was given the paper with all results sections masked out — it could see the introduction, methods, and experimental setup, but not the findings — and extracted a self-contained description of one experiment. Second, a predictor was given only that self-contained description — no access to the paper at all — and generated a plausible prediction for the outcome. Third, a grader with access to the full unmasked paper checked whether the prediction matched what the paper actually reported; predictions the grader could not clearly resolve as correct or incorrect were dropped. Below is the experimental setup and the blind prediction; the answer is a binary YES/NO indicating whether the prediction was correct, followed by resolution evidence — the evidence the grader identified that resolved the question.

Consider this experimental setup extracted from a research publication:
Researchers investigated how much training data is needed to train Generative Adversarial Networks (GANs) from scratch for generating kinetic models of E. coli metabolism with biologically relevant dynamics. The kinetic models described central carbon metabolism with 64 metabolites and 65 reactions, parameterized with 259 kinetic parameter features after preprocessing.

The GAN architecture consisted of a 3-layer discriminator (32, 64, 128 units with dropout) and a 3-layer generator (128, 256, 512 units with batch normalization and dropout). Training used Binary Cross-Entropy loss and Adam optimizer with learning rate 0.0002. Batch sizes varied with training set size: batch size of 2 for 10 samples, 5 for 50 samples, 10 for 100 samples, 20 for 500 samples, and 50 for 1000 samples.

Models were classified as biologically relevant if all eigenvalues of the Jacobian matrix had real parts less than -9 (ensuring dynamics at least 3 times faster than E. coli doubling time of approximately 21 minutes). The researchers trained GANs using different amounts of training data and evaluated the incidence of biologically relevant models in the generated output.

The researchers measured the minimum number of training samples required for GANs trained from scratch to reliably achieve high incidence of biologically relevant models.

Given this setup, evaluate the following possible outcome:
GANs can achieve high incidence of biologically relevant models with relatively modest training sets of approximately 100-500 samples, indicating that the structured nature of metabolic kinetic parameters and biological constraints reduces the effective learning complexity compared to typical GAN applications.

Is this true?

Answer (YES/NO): NO